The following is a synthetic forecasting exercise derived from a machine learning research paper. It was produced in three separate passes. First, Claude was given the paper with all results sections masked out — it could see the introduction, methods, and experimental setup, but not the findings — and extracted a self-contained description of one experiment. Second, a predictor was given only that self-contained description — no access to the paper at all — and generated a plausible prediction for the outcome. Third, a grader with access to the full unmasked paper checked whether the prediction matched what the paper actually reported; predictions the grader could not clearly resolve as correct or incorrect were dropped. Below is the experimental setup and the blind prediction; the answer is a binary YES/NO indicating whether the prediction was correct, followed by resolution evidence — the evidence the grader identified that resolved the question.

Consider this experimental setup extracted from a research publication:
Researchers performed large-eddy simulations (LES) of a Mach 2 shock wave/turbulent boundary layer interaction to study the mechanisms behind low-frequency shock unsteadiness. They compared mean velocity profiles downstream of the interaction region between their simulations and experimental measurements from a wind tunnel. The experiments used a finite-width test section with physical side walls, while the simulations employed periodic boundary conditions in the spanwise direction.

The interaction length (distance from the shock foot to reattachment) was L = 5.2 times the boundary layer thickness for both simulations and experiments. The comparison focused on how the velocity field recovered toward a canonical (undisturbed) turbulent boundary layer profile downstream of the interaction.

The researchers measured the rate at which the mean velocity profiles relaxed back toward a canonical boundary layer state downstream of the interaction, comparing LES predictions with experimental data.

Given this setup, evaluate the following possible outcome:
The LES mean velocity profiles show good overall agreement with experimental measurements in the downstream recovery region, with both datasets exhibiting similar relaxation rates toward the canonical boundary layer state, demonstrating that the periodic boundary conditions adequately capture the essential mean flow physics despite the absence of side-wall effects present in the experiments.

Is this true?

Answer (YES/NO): NO